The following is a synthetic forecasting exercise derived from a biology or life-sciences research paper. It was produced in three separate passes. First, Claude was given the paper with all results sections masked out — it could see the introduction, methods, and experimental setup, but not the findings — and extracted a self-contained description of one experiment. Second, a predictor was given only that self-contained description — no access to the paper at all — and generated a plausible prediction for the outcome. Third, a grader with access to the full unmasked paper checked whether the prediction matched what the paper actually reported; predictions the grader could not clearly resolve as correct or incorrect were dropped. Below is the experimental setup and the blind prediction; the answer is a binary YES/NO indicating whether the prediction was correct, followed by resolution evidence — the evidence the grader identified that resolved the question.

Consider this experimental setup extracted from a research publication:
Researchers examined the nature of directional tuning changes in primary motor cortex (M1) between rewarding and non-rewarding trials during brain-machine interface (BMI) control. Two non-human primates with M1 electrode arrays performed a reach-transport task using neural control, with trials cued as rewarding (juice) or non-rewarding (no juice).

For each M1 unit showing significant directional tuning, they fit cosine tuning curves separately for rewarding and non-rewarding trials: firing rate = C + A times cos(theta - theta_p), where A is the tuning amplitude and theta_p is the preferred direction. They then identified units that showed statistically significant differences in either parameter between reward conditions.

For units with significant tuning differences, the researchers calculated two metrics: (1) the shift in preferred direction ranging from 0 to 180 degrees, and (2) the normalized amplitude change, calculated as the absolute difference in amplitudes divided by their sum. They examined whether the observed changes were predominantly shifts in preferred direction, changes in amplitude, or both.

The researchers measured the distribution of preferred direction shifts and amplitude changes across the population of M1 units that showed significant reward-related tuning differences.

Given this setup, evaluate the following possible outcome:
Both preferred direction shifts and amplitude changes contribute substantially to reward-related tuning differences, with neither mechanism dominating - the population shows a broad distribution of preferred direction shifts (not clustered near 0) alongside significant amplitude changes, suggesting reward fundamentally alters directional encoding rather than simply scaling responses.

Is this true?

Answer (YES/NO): NO